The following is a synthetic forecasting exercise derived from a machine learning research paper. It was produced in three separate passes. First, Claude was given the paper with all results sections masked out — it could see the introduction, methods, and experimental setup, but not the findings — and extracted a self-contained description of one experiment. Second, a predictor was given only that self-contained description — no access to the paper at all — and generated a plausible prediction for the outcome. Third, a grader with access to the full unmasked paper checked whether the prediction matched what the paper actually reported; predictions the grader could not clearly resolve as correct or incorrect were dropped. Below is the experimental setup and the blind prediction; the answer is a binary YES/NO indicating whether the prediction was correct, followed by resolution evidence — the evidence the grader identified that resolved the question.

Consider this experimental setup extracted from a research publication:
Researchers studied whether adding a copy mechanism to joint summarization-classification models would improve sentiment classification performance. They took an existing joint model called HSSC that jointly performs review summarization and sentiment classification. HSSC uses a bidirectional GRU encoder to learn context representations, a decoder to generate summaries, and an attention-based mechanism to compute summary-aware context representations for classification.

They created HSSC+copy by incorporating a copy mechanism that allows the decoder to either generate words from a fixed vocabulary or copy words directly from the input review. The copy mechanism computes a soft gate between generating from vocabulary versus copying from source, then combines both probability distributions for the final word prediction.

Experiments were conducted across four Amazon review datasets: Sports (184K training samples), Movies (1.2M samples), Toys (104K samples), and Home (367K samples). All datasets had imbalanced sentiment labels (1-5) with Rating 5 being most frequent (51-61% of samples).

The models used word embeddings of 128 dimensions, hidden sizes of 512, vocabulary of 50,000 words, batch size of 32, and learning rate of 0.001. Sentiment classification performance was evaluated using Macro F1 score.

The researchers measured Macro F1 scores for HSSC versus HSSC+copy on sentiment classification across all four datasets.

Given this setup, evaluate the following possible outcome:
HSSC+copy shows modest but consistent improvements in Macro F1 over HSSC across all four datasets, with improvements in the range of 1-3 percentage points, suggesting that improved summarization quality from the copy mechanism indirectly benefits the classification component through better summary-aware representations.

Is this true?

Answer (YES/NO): NO